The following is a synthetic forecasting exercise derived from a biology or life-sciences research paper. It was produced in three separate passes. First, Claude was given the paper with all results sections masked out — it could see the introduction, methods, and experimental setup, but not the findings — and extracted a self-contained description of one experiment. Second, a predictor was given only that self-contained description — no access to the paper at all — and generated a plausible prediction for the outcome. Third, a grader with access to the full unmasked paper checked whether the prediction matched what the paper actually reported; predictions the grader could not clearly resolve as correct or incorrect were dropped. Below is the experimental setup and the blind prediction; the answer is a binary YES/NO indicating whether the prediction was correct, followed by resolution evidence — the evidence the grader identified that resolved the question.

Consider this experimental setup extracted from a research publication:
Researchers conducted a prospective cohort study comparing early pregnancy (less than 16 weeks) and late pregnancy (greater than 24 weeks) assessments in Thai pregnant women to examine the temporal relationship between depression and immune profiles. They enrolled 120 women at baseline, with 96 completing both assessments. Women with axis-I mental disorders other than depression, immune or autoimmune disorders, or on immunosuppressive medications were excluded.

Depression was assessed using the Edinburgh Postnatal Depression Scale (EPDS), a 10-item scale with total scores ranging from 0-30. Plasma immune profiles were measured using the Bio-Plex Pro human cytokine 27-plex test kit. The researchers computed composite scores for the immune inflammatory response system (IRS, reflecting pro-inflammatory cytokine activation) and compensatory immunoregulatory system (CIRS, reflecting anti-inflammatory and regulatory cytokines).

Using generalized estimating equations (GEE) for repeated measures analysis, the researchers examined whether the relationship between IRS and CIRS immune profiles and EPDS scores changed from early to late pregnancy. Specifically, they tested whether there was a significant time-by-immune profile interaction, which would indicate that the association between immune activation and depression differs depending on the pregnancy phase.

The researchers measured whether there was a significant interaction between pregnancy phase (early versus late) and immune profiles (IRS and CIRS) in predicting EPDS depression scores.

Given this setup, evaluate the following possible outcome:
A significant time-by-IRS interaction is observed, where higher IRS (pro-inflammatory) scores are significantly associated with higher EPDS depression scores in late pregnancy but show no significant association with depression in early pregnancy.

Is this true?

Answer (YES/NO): NO